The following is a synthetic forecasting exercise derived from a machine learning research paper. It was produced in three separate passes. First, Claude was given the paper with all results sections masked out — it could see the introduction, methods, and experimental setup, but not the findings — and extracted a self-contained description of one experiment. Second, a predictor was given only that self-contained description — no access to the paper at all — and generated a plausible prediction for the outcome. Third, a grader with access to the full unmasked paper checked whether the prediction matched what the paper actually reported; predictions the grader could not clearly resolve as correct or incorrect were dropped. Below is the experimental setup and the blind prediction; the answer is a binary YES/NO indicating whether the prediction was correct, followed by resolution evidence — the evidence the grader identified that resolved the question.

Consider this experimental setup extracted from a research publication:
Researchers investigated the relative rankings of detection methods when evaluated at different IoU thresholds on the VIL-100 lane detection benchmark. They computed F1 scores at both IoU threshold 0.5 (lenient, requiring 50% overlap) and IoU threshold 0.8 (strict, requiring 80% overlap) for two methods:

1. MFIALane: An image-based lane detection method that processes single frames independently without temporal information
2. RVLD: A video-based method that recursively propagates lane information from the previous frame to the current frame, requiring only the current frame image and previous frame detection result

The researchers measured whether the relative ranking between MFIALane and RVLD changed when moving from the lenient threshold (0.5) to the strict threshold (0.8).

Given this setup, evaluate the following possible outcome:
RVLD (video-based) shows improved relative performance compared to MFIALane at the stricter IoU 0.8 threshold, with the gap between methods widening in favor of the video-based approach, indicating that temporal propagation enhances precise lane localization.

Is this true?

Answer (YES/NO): NO